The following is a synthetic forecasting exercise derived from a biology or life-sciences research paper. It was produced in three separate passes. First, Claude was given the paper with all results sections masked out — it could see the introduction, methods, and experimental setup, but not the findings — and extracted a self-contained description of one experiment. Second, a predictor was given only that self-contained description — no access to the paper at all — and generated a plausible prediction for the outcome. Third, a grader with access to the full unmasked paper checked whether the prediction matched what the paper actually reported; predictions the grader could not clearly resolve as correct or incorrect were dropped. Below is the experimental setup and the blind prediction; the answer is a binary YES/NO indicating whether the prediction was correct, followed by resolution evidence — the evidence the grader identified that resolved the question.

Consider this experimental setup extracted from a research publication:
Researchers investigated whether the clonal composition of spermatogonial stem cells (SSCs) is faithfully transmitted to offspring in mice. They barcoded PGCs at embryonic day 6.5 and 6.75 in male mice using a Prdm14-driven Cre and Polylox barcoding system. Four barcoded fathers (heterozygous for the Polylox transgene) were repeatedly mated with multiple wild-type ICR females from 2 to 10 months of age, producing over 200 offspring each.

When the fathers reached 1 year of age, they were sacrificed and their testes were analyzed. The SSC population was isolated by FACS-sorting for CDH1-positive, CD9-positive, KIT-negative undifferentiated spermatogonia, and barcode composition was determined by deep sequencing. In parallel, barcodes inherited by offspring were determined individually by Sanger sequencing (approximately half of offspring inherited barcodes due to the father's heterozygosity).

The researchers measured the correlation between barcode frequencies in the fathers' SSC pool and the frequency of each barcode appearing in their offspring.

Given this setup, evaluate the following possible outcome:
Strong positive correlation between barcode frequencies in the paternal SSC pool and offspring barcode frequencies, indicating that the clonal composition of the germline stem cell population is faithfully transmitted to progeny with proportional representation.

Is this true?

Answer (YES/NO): YES